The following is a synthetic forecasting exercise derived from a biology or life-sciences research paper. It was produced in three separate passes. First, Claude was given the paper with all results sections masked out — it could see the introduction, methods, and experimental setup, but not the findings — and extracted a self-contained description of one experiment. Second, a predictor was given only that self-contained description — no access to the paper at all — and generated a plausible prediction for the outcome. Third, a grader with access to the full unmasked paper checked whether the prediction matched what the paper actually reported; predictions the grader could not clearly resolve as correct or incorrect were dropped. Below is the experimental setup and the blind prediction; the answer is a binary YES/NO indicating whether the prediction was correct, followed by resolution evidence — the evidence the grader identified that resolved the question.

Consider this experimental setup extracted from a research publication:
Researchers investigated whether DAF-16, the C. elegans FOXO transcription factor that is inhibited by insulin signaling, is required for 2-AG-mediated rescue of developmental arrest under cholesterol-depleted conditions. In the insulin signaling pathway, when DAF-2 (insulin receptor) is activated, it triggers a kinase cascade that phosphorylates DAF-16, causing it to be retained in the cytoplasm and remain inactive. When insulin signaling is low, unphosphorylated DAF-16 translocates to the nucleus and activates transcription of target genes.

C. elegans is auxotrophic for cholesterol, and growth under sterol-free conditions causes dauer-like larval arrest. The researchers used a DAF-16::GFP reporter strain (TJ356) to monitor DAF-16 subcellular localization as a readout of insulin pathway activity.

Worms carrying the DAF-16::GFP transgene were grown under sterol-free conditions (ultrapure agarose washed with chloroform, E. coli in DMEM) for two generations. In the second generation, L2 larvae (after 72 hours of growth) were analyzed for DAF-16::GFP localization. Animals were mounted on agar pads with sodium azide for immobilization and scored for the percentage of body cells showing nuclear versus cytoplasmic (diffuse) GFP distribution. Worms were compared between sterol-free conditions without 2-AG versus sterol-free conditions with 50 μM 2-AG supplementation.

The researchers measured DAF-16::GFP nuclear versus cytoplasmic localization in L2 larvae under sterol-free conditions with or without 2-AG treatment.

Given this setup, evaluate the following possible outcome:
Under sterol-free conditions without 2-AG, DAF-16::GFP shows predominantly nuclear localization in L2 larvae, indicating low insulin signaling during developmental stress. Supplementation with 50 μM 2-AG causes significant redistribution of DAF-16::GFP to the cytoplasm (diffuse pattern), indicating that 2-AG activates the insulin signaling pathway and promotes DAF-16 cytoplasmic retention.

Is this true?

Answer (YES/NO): YES